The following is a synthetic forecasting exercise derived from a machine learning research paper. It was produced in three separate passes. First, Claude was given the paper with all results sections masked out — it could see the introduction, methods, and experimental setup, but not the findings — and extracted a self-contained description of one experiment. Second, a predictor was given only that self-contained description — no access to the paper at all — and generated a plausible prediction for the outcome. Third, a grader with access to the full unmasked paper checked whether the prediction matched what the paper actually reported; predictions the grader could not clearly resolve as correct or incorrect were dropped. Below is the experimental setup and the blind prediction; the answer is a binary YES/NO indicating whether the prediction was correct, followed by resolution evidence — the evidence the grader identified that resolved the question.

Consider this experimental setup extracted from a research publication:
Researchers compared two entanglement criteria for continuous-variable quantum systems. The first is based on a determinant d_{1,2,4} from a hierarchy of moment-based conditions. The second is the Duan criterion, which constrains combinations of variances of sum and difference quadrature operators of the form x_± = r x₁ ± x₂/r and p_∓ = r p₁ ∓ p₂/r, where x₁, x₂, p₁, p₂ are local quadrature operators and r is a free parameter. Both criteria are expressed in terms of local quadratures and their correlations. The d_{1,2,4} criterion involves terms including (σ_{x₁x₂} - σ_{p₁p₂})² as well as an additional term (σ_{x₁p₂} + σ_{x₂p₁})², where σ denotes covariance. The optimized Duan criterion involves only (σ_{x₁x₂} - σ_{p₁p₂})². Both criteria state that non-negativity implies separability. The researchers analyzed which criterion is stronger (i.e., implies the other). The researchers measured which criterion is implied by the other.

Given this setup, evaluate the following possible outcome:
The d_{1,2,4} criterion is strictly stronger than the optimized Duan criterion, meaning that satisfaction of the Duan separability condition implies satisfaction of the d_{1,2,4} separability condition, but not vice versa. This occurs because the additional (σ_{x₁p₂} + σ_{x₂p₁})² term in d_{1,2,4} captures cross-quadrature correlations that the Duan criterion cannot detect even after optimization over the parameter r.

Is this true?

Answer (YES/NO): NO